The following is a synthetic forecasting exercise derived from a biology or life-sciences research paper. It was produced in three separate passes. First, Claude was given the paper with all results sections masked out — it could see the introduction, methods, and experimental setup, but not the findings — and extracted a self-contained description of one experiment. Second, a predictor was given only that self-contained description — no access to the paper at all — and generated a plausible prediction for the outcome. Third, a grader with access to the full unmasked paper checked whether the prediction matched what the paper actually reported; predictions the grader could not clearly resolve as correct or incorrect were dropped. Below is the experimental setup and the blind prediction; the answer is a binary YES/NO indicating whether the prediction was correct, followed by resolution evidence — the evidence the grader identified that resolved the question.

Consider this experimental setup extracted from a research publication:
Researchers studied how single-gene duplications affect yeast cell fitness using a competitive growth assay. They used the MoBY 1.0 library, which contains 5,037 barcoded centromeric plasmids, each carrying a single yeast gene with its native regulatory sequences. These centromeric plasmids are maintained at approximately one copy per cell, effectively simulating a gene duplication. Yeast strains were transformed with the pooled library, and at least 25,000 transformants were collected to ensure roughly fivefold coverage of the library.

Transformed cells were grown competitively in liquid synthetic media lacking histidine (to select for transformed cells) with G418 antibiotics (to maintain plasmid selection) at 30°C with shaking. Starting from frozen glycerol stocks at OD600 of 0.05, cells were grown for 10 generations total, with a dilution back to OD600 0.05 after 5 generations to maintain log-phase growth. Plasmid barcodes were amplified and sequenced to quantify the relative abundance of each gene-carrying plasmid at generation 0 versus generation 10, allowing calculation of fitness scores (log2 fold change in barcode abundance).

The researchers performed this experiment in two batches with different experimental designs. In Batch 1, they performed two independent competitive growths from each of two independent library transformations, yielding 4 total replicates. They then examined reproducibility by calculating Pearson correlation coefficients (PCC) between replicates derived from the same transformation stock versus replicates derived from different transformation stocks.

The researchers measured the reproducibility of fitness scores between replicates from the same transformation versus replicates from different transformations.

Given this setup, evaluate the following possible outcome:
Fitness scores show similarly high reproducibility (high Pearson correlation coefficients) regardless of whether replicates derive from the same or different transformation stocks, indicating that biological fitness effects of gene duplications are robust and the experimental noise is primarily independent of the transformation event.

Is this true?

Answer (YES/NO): NO